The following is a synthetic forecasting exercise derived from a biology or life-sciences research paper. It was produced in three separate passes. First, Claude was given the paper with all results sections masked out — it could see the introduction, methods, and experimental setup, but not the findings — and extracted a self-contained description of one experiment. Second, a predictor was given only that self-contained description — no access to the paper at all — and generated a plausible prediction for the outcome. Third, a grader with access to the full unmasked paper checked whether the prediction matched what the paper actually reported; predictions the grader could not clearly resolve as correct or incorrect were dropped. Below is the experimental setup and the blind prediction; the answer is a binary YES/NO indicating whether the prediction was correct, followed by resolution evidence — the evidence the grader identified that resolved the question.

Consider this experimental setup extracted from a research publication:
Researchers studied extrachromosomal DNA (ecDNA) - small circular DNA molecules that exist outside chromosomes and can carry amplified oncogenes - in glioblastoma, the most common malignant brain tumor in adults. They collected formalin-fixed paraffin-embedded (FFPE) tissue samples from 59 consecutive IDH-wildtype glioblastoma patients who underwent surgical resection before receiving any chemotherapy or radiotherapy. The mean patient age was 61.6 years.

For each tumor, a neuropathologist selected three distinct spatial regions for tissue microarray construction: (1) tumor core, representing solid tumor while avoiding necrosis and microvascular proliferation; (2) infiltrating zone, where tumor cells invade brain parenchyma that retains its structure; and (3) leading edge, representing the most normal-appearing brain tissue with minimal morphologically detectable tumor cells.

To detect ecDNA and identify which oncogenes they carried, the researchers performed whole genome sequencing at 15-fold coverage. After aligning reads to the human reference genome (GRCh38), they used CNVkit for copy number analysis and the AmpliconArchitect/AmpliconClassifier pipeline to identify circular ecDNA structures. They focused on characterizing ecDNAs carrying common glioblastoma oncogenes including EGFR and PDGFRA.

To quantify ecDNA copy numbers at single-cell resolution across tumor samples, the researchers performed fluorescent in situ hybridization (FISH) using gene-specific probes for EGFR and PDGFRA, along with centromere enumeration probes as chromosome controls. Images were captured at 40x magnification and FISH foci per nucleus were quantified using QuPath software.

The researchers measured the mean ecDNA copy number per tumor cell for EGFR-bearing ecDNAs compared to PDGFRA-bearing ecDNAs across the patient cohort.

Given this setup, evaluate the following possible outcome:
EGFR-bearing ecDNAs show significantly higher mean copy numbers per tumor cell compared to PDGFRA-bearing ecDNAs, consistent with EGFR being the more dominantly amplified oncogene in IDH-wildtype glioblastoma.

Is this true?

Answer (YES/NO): YES